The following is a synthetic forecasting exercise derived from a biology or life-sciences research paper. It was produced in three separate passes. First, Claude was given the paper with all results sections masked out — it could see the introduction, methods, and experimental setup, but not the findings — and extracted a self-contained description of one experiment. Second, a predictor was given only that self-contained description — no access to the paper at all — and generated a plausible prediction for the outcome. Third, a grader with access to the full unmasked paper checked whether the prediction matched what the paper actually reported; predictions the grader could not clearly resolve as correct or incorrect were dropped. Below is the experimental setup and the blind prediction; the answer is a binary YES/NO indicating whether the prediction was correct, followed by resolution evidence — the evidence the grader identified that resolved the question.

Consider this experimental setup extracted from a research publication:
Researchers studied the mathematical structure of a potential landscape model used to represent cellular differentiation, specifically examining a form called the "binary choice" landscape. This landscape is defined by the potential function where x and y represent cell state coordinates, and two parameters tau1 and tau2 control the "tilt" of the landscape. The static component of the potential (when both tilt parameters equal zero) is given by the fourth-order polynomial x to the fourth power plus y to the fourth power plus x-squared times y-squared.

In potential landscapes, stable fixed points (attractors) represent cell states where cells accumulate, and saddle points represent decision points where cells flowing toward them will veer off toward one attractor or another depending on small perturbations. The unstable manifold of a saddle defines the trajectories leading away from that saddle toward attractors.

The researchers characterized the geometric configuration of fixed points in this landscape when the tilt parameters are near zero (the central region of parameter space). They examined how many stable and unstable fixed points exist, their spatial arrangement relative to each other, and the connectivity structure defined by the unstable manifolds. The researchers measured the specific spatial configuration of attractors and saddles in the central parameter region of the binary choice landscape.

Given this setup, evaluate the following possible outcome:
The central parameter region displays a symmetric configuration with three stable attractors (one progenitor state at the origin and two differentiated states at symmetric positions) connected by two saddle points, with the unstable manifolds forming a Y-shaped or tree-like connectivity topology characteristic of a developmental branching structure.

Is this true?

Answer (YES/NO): YES